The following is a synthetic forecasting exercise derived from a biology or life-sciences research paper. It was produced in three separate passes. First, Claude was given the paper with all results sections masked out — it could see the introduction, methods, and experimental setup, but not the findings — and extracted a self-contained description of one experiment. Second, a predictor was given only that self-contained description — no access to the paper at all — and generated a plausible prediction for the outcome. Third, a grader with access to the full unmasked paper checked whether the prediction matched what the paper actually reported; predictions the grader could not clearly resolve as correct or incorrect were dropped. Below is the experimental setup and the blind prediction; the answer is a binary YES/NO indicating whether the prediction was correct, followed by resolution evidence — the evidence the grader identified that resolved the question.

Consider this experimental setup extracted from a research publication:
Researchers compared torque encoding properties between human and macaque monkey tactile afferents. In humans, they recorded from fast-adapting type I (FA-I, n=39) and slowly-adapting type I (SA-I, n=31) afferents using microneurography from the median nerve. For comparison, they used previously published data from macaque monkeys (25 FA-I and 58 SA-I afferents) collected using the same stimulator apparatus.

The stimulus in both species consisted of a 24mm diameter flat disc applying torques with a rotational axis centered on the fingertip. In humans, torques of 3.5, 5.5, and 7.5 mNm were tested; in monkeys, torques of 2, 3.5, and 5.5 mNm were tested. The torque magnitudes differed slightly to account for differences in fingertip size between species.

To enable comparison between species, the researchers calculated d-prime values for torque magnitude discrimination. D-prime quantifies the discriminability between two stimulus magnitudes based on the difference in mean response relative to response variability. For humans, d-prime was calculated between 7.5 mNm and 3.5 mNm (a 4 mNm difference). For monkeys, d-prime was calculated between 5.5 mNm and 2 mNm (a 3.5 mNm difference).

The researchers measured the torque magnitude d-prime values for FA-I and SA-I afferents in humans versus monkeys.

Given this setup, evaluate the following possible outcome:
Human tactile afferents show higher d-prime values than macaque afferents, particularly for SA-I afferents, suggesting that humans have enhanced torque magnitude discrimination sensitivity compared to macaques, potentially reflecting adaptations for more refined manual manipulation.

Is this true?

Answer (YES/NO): NO